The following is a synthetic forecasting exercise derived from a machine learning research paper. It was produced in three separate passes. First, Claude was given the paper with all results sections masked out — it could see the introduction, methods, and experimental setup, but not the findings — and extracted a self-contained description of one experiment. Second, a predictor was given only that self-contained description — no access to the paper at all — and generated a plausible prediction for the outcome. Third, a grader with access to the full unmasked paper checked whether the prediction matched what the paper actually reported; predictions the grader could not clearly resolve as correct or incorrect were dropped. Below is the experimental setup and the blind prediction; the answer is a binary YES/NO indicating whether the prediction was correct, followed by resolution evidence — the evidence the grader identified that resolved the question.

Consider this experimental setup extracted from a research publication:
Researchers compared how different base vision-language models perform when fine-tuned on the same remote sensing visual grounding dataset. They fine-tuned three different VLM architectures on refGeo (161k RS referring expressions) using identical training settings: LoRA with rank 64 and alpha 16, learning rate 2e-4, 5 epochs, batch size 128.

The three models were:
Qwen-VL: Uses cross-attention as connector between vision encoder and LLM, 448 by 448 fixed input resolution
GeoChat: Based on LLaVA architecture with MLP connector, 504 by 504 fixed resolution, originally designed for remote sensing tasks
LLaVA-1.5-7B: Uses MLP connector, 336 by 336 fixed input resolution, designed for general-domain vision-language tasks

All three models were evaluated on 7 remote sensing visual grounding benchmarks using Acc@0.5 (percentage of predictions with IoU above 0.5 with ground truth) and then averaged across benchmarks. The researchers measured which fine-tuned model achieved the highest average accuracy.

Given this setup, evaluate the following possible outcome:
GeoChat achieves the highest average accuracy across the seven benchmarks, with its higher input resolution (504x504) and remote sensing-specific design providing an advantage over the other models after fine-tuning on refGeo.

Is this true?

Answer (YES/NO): NO